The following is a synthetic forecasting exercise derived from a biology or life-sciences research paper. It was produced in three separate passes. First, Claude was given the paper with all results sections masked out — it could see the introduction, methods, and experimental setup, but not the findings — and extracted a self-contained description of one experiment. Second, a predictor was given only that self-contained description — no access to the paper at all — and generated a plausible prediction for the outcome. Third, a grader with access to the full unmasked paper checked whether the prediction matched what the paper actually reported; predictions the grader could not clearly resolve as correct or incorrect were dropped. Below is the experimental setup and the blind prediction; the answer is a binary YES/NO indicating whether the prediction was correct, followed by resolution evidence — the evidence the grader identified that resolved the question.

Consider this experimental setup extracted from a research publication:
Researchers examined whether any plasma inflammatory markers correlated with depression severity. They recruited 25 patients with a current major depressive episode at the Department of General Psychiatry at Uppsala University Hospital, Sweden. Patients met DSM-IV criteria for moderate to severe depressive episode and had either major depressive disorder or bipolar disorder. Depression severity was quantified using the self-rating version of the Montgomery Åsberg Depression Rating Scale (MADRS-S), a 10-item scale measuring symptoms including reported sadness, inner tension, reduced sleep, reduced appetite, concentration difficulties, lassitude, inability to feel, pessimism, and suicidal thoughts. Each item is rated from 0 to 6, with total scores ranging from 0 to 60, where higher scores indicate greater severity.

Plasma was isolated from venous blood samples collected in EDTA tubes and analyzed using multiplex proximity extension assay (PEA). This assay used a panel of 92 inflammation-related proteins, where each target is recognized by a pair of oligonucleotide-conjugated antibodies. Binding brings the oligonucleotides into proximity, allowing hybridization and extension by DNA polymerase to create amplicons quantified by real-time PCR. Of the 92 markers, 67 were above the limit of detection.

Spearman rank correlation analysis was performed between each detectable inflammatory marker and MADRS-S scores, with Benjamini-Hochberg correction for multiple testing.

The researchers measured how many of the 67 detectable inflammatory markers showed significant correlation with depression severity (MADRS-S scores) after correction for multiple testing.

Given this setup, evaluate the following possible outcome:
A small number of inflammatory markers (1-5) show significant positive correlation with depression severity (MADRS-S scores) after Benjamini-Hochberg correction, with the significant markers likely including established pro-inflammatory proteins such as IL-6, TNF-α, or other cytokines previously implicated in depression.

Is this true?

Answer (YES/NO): NO